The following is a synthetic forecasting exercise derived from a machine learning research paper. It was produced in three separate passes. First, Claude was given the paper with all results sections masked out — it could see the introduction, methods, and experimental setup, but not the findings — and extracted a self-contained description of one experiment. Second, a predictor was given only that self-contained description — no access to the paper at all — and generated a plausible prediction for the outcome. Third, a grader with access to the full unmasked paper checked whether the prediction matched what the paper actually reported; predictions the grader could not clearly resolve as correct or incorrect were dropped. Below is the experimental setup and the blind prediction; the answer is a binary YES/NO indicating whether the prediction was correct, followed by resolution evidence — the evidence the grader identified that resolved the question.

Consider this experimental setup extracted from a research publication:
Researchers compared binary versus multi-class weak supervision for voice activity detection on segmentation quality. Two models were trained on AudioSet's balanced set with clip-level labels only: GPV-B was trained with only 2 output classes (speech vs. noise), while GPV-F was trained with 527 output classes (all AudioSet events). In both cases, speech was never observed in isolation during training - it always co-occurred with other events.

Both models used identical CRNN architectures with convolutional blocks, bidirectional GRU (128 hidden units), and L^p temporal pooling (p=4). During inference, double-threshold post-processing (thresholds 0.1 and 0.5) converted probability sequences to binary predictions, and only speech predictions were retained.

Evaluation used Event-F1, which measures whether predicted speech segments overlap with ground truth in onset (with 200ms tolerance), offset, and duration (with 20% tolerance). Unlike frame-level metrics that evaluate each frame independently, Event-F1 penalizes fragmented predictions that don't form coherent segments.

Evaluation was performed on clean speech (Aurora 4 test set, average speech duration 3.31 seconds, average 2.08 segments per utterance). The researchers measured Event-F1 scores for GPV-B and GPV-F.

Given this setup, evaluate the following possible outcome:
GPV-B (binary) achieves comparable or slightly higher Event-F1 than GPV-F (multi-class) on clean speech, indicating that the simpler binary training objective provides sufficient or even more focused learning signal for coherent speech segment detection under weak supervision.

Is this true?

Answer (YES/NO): NO